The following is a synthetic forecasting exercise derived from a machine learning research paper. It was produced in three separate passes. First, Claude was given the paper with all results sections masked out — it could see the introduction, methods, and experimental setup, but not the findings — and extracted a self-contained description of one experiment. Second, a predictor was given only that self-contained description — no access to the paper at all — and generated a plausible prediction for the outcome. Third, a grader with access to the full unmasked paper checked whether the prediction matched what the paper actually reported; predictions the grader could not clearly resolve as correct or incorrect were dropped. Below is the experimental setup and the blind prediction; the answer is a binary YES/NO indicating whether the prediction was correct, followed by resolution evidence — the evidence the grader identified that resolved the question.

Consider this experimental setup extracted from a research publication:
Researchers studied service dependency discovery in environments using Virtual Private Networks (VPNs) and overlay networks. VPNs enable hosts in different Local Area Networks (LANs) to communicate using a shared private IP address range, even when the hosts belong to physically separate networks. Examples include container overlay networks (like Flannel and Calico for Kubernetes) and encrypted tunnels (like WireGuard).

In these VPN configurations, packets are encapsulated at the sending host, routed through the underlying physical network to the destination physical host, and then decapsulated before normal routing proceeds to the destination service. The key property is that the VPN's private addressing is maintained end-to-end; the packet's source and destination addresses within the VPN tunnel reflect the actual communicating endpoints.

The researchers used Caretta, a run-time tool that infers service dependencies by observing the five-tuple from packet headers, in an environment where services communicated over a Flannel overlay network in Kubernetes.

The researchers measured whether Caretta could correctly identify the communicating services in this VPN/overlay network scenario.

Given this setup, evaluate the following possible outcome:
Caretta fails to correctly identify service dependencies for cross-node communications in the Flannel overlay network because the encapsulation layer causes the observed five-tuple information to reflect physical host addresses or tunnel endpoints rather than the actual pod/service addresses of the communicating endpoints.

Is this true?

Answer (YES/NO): NO